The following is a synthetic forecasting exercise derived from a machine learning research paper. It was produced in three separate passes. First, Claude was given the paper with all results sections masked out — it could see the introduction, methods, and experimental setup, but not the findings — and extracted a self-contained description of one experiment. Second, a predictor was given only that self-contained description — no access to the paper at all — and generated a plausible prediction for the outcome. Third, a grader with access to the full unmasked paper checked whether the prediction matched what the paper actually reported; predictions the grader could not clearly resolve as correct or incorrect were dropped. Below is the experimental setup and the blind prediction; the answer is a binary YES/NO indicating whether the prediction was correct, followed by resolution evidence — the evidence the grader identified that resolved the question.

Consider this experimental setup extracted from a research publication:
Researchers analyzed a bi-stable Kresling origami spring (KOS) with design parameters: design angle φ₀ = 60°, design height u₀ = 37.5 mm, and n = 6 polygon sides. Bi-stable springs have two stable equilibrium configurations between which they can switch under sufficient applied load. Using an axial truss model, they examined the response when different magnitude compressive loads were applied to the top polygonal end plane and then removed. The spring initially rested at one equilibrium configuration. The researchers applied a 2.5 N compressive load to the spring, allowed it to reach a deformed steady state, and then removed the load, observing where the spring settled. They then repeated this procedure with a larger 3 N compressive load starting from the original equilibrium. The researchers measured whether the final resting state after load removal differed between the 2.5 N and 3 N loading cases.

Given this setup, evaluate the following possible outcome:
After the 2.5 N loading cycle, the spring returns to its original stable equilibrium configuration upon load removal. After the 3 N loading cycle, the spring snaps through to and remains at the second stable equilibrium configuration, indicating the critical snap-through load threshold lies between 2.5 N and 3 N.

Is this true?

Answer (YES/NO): YES